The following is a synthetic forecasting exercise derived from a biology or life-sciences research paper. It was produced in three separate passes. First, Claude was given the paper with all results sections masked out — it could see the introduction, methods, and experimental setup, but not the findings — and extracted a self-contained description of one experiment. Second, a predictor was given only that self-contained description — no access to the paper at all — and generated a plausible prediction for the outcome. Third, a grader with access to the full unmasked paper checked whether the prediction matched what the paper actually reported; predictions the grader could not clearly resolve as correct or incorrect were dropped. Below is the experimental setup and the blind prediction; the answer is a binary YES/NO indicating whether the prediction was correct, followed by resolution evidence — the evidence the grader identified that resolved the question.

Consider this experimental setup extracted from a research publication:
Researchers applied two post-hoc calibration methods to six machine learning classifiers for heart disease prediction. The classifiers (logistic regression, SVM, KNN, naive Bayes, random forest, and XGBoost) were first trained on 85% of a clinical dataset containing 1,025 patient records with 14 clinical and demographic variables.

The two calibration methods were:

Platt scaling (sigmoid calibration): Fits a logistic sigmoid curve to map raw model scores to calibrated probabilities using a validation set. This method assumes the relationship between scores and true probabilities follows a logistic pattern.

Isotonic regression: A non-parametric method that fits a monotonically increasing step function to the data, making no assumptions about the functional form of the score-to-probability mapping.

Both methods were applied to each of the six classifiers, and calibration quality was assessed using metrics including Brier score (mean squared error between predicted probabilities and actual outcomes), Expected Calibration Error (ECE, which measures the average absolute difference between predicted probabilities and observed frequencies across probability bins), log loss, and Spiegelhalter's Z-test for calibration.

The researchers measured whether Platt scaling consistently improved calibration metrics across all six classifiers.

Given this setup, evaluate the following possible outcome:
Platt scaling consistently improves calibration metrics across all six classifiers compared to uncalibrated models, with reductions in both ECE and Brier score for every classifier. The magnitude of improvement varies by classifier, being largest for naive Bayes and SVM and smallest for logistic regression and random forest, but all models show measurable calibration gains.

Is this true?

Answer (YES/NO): NO